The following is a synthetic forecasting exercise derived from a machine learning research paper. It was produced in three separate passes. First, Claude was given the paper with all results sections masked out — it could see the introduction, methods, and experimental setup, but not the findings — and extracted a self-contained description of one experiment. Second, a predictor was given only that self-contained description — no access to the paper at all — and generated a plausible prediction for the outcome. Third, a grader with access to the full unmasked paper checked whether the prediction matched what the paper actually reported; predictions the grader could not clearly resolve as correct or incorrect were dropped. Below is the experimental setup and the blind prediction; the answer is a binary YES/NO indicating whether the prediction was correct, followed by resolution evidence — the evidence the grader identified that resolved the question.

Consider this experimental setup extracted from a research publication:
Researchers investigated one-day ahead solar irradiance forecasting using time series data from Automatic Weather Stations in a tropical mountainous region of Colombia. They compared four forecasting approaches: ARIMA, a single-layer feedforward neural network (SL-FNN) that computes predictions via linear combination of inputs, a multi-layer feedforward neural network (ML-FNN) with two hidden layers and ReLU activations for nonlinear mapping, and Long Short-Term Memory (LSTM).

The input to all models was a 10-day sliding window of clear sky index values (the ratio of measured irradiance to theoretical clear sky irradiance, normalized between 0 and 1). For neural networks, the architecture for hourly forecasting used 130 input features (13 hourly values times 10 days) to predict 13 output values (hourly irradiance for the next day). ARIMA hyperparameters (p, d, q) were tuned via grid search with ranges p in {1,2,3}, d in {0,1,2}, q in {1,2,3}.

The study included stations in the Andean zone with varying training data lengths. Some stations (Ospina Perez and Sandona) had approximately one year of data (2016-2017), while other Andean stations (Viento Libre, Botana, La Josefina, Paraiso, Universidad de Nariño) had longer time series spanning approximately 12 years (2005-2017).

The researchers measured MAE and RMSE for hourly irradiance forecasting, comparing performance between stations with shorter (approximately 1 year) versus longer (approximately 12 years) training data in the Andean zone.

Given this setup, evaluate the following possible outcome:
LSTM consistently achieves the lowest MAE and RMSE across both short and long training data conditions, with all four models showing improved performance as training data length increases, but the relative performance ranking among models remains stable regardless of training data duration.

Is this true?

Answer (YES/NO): NO